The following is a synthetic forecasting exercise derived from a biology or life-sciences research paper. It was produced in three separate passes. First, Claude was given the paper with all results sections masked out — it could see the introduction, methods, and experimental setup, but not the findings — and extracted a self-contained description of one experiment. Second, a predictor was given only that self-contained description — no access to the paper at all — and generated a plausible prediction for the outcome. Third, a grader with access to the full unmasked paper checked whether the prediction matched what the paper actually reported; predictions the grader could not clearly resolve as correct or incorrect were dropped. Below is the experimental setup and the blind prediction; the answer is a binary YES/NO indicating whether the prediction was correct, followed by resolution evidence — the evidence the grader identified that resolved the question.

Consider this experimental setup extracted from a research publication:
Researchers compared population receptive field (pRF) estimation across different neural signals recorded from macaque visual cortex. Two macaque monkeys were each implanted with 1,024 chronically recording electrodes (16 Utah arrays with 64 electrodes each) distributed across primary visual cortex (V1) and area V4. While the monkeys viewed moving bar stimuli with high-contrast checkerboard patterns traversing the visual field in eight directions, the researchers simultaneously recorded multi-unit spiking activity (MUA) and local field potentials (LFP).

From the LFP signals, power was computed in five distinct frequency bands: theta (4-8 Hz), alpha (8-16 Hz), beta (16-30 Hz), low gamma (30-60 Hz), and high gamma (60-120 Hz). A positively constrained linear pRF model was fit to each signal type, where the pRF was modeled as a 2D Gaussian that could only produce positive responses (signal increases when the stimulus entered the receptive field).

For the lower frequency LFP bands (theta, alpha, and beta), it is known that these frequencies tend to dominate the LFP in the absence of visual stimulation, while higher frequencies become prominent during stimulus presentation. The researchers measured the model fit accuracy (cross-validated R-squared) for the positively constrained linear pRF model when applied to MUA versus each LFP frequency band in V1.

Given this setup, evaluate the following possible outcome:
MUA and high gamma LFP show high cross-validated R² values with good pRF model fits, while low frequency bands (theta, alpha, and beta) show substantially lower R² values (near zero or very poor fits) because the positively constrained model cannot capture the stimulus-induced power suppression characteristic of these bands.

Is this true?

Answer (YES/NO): NO